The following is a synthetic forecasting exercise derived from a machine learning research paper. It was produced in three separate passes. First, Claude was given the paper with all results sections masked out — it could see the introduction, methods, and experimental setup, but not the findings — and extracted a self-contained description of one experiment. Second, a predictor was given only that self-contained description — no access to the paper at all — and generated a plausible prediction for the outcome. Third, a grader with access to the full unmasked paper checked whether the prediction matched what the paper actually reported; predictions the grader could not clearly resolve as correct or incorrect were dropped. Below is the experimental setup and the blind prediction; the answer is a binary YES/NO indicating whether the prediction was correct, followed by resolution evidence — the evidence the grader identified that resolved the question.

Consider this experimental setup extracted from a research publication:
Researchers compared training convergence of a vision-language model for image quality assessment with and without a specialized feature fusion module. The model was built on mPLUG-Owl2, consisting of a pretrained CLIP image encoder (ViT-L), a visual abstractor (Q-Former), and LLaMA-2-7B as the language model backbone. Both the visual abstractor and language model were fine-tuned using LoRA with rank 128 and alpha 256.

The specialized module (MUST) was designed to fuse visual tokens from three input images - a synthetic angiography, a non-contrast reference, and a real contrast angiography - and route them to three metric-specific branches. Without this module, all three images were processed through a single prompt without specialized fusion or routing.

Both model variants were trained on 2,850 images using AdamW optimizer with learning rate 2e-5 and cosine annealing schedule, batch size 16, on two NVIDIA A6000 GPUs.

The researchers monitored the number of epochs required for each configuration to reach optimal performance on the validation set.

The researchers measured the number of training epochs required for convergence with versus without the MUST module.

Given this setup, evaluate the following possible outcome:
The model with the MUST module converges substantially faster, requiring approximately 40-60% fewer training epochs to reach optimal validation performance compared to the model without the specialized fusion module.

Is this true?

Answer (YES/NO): NO